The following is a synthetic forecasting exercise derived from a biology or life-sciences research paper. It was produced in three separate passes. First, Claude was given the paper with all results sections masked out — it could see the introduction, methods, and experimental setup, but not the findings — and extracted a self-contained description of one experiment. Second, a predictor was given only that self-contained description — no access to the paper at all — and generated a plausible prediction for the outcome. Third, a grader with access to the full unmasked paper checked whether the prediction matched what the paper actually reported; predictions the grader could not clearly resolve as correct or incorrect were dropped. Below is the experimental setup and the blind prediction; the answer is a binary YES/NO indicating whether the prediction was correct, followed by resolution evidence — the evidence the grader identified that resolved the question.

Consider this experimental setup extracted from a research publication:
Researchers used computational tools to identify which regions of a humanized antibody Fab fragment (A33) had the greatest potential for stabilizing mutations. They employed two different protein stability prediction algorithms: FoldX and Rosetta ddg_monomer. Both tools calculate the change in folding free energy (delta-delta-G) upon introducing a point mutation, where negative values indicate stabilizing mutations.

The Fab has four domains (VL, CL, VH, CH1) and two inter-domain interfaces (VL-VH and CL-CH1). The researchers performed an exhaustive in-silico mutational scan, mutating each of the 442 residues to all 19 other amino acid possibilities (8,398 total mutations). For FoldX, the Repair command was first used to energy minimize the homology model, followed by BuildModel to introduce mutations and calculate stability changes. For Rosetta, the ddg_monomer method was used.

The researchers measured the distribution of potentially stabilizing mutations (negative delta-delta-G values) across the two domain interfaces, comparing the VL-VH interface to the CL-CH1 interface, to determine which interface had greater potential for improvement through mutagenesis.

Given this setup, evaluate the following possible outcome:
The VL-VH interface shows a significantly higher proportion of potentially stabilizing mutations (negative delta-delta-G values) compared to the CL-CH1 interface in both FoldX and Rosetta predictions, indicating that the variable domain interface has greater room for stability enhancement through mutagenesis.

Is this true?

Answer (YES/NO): NO